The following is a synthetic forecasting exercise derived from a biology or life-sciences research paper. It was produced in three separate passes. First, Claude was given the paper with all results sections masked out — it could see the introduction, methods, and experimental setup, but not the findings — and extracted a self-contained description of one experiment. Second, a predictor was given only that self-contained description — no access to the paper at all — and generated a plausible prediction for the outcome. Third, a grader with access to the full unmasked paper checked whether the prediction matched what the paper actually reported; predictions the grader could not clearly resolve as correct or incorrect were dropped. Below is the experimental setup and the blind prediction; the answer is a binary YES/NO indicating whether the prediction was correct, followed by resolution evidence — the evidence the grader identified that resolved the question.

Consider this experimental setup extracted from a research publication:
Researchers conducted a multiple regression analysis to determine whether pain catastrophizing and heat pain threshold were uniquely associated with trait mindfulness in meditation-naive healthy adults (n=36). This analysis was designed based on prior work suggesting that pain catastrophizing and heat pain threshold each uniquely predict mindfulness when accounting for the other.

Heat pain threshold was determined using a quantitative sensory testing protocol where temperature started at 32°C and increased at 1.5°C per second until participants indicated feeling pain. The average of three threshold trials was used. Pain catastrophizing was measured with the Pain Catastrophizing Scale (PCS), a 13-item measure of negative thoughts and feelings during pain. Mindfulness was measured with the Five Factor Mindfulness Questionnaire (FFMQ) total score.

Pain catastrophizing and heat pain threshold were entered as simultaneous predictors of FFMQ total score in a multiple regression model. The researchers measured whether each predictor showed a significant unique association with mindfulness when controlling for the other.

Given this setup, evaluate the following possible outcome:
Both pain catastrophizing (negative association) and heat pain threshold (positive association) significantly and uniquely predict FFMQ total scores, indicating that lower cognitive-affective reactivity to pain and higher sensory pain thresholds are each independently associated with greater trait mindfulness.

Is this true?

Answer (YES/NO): NO